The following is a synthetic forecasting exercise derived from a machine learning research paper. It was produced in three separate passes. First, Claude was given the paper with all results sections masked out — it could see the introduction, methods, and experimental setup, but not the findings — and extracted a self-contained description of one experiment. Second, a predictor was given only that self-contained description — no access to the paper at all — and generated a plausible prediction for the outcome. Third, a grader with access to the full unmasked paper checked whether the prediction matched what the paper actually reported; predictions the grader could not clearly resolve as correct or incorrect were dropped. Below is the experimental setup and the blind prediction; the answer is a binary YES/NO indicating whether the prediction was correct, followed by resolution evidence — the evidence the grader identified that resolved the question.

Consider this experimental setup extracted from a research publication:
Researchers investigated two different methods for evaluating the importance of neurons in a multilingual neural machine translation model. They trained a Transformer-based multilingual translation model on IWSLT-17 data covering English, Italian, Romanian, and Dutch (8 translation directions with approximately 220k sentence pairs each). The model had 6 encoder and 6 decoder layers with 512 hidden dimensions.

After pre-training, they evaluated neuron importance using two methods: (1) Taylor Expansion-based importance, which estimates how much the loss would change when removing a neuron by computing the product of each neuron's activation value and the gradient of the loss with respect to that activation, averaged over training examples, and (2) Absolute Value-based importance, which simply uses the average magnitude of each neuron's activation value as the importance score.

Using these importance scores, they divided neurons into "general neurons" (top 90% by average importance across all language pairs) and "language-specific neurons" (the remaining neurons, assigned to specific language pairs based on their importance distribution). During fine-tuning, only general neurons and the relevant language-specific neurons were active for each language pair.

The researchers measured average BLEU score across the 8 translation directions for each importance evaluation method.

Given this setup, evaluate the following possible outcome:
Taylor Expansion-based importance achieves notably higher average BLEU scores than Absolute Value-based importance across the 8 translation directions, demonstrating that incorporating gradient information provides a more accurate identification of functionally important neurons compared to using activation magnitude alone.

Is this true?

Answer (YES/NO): NO